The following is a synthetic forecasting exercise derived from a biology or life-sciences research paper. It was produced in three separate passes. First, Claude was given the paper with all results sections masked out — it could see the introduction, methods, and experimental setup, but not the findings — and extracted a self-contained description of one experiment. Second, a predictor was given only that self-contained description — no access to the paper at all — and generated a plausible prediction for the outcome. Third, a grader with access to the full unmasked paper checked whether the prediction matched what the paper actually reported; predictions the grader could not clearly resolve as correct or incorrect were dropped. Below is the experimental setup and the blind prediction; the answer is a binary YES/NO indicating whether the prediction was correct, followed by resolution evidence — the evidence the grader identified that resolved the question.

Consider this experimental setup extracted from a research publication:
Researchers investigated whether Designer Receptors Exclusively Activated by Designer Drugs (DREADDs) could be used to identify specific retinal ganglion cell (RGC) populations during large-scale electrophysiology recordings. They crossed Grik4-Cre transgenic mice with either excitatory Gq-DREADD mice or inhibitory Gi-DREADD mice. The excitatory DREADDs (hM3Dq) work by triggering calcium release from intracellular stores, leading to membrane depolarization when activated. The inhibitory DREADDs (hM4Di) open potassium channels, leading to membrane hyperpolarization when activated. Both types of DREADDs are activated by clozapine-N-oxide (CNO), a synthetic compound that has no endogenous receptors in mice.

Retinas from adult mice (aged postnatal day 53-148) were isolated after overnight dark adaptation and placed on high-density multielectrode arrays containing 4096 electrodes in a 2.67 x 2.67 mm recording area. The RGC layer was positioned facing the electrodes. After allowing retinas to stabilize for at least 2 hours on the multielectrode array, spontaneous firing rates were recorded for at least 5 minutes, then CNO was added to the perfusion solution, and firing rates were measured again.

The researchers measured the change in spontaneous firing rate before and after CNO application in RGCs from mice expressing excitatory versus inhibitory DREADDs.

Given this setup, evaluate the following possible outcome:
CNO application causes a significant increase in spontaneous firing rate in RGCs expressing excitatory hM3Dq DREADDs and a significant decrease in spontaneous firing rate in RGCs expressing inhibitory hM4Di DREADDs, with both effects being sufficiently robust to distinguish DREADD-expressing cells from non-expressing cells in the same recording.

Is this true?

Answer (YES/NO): NO